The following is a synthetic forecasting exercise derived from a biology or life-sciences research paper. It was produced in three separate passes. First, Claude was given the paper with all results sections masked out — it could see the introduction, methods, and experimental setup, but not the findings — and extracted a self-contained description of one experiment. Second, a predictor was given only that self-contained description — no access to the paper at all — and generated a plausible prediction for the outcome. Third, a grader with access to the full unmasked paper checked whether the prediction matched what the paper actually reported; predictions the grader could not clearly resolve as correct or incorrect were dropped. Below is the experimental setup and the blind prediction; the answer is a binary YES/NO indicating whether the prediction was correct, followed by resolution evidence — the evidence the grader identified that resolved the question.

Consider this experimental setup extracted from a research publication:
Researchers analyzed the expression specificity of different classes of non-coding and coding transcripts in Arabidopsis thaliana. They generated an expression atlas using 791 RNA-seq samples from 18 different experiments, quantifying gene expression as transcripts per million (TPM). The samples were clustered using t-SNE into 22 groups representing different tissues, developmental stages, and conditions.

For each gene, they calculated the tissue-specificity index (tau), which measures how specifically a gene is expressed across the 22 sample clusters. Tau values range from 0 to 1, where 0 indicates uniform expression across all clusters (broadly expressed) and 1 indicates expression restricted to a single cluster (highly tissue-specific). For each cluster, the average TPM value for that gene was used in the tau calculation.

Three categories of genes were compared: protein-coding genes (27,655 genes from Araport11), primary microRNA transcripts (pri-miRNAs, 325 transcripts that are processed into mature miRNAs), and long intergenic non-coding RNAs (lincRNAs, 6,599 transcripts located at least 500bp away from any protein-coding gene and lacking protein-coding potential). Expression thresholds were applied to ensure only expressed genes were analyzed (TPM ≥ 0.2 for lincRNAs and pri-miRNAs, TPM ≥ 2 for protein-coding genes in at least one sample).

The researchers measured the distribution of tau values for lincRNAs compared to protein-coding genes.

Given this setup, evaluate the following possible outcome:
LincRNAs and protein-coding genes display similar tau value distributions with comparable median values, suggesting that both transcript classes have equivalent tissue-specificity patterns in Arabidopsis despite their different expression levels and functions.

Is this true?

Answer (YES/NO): NO